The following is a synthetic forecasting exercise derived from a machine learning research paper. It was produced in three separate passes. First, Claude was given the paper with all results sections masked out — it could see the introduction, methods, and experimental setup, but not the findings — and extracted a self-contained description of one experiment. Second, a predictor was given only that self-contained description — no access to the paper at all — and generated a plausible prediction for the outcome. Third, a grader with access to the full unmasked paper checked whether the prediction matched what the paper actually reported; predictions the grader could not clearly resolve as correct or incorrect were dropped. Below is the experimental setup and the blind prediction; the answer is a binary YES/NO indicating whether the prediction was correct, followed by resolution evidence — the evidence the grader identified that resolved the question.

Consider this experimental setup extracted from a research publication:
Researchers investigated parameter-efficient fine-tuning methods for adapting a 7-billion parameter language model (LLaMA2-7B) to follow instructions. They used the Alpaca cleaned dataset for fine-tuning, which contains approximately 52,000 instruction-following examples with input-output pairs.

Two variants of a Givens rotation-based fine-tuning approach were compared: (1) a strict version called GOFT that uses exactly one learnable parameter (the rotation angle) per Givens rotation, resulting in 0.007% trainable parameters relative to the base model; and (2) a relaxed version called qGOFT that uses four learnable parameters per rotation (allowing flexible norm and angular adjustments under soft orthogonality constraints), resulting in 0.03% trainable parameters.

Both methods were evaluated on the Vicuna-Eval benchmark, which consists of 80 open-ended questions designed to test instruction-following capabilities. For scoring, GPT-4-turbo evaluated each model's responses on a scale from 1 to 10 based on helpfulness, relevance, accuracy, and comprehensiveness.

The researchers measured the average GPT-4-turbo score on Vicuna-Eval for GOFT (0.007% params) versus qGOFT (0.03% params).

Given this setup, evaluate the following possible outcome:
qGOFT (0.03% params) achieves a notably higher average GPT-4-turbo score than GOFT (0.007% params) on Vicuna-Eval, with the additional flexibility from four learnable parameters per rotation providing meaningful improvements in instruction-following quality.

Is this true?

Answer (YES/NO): NO